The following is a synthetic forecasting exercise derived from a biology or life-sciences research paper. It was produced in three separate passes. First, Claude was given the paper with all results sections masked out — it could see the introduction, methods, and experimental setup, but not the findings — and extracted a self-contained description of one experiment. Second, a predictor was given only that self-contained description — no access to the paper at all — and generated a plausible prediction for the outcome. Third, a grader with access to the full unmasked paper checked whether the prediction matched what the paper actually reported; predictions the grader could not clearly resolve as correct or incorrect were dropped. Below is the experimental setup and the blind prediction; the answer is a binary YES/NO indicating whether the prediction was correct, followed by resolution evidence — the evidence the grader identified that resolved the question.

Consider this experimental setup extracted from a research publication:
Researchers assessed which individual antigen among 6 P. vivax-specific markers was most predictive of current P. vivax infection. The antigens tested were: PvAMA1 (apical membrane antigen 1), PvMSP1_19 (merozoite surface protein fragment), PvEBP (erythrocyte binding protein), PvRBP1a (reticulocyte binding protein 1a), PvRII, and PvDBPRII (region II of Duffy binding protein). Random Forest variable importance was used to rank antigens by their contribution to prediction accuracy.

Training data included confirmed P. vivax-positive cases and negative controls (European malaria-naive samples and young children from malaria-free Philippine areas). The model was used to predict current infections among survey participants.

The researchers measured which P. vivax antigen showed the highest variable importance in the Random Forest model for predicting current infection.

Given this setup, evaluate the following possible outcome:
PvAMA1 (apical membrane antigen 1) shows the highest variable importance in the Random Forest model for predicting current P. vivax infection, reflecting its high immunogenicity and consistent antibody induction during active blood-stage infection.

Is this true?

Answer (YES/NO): NO